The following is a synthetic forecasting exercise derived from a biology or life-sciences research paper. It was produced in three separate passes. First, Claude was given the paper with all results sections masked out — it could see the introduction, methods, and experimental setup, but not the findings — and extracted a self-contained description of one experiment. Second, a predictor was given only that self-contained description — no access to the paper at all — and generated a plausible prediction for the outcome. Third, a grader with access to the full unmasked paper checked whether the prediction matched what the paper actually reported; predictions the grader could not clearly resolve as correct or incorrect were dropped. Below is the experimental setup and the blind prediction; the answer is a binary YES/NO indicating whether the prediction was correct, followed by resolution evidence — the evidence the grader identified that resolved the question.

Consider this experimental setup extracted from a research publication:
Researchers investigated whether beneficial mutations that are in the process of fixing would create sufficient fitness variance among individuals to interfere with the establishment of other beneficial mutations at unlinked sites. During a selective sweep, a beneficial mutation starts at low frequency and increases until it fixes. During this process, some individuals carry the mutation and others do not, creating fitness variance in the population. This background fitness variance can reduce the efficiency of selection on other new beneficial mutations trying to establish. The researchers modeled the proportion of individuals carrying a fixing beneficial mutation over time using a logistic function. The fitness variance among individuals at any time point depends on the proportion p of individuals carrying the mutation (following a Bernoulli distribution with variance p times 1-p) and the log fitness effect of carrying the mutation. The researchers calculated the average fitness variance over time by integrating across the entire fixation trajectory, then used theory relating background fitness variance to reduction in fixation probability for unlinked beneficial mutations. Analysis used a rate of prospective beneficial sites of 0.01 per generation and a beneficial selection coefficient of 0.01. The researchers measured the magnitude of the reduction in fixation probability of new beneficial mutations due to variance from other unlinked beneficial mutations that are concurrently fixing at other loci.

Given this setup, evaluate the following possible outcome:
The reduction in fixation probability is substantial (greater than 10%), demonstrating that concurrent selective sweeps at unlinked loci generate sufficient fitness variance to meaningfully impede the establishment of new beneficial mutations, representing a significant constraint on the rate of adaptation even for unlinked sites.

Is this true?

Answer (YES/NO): NO